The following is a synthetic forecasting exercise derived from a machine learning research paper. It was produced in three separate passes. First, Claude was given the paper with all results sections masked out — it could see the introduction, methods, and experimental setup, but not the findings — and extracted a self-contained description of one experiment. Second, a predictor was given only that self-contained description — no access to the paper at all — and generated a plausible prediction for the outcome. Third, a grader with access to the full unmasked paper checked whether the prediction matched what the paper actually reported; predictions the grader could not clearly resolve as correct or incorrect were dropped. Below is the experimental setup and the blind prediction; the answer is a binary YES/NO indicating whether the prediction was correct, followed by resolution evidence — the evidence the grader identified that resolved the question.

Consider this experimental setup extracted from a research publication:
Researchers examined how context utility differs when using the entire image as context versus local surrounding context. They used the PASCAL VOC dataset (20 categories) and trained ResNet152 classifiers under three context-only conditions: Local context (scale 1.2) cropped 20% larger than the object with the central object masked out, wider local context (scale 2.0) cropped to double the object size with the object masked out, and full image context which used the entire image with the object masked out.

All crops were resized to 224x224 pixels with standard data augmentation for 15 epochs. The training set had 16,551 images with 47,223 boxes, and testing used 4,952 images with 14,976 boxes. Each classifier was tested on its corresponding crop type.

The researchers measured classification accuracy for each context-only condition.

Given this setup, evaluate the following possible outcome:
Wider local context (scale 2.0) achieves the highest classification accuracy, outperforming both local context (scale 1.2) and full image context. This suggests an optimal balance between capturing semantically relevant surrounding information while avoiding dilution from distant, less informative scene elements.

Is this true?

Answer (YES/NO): YES